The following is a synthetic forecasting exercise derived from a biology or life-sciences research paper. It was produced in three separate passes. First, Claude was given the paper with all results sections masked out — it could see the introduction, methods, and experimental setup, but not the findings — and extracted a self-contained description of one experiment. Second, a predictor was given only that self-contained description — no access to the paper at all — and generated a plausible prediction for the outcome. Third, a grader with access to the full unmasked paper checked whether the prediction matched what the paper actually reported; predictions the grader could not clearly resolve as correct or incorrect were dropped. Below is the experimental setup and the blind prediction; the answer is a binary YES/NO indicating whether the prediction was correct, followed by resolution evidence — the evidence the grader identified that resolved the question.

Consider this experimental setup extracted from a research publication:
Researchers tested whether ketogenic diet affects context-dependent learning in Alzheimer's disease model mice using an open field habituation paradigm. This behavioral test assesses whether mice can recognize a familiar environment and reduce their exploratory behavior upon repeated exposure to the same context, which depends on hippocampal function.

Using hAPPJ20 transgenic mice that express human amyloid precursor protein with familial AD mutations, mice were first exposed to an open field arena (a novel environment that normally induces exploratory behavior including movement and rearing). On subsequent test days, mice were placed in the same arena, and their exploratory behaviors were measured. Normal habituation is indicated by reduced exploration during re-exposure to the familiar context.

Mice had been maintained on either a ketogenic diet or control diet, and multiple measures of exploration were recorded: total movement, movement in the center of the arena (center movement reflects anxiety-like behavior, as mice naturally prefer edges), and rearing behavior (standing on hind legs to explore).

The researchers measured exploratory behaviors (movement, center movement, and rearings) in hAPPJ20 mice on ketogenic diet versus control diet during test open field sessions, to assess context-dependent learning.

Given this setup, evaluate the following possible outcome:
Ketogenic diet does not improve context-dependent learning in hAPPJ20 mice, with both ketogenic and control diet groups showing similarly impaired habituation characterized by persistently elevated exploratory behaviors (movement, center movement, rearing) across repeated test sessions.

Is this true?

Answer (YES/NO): NO